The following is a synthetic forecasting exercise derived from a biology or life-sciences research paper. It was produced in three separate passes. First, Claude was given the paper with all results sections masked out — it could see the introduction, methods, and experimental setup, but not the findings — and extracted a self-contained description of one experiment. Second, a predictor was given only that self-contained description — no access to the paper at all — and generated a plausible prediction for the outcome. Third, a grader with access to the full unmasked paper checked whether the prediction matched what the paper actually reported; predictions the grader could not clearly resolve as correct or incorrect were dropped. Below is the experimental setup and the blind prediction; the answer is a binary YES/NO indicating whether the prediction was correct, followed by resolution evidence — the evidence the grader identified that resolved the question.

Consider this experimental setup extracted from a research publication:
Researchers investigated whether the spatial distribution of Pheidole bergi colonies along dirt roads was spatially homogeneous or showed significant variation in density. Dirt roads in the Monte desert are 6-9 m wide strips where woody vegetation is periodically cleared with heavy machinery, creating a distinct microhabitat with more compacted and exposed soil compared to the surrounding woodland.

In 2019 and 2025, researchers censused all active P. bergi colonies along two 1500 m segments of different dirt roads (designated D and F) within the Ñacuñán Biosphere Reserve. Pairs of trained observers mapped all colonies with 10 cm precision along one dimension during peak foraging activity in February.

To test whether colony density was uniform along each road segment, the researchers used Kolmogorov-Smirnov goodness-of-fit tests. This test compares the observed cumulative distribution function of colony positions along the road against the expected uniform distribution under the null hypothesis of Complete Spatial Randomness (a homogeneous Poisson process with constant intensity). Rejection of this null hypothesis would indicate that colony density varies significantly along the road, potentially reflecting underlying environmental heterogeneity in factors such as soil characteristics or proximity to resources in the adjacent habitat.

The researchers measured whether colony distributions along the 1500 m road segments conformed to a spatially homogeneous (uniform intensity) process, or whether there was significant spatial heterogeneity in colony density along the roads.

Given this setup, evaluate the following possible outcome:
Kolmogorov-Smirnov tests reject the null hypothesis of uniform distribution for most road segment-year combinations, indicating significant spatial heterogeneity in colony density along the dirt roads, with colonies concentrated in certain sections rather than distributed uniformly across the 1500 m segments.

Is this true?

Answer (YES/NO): NO